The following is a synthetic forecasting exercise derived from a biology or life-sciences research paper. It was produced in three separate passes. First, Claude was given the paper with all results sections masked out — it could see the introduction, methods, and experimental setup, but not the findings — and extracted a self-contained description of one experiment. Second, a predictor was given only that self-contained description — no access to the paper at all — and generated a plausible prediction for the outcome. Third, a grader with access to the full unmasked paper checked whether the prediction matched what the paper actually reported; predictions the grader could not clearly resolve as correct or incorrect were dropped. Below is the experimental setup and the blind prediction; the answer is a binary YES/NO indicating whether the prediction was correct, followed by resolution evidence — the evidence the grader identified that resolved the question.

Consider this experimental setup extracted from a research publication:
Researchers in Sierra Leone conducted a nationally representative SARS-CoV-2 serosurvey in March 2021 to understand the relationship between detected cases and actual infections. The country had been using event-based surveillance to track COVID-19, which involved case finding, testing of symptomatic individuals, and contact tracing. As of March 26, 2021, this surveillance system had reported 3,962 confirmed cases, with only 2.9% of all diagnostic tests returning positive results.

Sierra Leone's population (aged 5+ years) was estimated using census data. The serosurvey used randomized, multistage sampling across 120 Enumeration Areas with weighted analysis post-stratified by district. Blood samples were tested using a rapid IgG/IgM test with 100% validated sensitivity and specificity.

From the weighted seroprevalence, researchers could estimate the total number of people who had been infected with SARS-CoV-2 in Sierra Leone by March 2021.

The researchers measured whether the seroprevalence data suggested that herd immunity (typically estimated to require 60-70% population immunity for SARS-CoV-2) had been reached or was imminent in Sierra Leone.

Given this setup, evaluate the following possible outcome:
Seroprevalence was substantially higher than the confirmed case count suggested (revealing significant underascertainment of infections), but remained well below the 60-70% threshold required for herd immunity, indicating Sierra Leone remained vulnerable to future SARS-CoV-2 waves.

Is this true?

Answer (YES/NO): YES